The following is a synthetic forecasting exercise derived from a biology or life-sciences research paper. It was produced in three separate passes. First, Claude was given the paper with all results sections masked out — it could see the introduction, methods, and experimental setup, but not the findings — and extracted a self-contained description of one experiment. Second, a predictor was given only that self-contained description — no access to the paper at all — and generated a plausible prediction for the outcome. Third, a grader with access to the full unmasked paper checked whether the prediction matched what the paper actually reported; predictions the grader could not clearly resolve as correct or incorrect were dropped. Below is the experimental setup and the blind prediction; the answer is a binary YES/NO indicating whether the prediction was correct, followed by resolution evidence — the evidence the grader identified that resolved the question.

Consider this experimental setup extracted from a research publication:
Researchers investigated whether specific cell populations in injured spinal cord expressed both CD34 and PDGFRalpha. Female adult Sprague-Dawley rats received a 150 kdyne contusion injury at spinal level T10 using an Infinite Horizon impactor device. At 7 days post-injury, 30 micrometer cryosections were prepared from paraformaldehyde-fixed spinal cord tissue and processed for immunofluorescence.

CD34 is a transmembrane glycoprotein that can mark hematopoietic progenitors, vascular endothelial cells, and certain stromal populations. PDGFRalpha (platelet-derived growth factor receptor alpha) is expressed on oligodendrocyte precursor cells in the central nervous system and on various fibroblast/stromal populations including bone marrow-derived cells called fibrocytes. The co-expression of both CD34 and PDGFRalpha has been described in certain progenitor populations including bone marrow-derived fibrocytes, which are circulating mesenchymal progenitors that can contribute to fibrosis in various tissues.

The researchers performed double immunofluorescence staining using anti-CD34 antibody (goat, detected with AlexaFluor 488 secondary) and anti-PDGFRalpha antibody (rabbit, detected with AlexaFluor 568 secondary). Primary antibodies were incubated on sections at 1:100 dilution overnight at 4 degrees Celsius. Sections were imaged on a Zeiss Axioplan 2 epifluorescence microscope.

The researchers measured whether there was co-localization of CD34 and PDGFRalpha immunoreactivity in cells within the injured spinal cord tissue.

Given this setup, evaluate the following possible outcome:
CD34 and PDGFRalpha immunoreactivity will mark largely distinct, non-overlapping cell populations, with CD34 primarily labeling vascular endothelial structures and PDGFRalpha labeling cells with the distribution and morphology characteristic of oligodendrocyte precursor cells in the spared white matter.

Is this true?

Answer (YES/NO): NO